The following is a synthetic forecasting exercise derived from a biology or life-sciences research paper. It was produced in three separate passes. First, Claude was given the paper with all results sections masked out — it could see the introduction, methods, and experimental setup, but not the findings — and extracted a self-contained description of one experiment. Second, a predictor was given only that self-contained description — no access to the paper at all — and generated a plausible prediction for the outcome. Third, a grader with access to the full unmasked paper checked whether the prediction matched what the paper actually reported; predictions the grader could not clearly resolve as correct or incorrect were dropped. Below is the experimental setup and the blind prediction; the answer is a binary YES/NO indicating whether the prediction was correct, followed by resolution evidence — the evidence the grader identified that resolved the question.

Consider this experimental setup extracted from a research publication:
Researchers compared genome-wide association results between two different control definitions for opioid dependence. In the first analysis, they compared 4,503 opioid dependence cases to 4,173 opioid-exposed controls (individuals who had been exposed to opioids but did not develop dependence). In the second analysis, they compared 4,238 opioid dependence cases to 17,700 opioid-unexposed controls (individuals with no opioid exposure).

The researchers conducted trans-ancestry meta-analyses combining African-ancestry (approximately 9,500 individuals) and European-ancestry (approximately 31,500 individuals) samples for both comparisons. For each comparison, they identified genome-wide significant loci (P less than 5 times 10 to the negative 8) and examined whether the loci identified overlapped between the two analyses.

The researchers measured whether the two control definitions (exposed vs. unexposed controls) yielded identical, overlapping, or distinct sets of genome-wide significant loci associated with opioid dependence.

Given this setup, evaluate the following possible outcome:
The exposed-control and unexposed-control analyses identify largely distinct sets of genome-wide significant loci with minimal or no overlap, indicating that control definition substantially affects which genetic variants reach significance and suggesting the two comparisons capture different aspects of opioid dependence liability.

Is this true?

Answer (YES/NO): NO